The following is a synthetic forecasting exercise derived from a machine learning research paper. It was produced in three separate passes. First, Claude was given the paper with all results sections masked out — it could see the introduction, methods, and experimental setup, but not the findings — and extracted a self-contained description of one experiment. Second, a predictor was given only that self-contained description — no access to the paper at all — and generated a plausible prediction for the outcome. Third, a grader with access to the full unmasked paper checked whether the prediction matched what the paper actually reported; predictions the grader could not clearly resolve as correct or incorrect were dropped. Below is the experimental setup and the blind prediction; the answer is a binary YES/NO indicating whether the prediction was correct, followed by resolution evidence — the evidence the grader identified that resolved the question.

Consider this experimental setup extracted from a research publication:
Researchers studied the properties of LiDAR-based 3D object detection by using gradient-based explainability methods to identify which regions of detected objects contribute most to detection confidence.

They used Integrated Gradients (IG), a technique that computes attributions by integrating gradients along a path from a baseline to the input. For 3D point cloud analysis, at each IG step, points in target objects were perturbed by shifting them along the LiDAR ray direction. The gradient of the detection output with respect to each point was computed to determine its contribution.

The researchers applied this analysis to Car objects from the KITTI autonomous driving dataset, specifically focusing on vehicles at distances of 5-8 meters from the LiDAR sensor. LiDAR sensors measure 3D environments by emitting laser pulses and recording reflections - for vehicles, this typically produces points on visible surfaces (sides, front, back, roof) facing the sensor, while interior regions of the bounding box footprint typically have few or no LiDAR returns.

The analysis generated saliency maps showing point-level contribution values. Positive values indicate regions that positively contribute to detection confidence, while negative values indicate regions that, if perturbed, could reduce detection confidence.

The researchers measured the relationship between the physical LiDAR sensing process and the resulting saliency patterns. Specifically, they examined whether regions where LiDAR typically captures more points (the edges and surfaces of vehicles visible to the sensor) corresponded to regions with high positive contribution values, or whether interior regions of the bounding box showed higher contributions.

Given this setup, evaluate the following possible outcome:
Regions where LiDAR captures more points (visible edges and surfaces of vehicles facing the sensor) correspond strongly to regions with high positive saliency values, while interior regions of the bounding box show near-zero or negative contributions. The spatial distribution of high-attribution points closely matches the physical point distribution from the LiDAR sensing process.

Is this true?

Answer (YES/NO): YES